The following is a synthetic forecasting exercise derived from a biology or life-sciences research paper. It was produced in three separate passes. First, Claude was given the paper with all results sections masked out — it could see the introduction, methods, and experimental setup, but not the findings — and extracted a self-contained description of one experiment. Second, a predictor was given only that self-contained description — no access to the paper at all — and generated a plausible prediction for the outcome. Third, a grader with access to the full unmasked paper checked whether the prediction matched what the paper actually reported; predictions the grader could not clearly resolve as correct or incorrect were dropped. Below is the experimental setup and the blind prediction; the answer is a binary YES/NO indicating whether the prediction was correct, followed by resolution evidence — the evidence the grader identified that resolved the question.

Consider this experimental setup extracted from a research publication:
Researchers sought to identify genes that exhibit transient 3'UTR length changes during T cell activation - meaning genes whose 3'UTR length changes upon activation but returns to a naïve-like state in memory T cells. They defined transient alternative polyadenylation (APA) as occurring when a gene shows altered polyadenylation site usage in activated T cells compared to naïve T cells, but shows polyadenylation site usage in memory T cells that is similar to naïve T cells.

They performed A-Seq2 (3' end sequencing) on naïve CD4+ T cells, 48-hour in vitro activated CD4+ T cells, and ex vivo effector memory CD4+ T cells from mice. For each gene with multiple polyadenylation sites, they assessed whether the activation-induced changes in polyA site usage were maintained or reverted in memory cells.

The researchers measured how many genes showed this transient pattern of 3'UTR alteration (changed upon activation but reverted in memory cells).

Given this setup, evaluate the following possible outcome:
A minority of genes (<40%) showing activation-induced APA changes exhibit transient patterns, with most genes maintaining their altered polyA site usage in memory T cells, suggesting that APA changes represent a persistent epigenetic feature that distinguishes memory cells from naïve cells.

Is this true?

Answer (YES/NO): NO